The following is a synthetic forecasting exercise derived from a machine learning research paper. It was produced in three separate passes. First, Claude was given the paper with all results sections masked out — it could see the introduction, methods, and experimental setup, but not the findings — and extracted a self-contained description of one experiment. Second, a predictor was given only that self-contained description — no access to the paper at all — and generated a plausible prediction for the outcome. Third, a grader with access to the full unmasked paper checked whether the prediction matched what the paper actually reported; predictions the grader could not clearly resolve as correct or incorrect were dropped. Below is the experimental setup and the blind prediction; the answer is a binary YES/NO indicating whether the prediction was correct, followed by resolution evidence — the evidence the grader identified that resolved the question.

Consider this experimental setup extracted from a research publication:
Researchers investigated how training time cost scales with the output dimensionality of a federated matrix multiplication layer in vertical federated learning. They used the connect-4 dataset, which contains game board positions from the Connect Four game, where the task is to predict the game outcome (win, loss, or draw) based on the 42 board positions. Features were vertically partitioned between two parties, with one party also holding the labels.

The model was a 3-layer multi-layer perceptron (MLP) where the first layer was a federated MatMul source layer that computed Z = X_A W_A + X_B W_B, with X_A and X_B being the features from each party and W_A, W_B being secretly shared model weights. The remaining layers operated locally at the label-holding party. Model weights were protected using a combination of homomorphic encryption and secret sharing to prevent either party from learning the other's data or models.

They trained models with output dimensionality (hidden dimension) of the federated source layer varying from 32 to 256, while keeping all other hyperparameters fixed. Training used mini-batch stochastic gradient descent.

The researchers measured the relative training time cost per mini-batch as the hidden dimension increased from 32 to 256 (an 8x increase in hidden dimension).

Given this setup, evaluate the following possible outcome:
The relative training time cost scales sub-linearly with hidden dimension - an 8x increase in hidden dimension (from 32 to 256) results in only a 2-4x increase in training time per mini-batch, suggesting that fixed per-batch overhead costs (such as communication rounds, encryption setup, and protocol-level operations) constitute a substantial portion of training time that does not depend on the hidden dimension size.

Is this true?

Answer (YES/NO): NO